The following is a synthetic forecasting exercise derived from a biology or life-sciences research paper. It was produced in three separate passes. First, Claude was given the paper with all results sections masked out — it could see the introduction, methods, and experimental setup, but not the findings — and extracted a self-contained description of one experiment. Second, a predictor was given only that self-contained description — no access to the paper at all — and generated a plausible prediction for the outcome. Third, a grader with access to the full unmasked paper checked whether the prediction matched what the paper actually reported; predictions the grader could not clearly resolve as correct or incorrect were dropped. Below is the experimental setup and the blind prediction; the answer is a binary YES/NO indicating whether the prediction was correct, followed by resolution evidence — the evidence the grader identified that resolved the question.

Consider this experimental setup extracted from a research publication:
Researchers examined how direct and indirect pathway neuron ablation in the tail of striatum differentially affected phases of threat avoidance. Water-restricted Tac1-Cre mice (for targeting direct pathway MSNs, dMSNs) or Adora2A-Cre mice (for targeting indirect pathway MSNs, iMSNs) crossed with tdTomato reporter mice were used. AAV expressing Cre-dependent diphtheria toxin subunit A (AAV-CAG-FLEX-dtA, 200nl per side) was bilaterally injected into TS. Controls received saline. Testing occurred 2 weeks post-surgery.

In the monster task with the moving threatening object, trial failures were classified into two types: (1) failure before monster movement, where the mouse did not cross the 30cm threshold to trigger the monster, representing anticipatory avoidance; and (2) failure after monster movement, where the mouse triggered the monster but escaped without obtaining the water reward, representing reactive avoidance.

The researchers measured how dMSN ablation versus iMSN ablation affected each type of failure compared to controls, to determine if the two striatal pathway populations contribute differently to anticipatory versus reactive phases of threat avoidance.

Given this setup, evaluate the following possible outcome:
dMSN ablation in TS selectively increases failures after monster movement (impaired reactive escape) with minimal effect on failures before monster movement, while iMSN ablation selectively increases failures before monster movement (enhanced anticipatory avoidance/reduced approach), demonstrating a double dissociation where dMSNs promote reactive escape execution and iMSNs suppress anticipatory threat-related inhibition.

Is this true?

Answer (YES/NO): NO